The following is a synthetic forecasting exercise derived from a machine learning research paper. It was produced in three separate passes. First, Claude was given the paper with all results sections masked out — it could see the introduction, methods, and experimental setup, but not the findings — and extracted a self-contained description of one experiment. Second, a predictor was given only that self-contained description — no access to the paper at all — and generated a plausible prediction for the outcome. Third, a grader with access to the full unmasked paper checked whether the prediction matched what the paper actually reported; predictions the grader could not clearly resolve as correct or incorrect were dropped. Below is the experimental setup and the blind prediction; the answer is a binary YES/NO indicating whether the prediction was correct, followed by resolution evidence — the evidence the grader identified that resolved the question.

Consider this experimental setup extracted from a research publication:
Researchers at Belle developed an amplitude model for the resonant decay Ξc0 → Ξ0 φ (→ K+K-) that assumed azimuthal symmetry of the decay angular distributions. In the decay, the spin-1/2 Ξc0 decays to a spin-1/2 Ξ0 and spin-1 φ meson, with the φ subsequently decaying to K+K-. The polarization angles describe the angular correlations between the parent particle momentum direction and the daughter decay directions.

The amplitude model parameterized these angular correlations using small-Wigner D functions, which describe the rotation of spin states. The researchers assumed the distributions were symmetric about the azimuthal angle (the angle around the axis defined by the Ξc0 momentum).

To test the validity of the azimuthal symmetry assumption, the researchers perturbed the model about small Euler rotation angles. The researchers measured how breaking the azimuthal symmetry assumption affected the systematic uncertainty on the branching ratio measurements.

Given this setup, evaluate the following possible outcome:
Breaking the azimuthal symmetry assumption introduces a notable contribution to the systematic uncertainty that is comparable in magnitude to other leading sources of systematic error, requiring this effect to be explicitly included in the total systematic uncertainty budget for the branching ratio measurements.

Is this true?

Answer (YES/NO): NO